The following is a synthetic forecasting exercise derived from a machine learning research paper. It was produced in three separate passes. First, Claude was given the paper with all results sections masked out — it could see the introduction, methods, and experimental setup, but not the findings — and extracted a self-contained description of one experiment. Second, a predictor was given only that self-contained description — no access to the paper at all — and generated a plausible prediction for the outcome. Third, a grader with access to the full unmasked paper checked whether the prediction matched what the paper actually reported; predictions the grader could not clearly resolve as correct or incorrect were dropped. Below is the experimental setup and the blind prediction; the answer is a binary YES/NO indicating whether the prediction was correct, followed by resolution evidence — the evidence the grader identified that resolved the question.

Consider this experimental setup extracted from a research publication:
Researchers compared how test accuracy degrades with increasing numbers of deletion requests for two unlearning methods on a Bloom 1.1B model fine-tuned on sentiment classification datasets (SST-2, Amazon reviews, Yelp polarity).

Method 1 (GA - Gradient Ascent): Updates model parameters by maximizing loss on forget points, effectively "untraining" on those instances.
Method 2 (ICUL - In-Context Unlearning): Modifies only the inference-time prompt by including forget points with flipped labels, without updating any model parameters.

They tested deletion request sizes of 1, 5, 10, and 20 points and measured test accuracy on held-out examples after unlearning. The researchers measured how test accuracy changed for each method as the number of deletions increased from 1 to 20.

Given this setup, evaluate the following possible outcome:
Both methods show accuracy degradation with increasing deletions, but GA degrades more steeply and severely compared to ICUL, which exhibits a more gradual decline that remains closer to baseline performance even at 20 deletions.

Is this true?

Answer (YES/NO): NO